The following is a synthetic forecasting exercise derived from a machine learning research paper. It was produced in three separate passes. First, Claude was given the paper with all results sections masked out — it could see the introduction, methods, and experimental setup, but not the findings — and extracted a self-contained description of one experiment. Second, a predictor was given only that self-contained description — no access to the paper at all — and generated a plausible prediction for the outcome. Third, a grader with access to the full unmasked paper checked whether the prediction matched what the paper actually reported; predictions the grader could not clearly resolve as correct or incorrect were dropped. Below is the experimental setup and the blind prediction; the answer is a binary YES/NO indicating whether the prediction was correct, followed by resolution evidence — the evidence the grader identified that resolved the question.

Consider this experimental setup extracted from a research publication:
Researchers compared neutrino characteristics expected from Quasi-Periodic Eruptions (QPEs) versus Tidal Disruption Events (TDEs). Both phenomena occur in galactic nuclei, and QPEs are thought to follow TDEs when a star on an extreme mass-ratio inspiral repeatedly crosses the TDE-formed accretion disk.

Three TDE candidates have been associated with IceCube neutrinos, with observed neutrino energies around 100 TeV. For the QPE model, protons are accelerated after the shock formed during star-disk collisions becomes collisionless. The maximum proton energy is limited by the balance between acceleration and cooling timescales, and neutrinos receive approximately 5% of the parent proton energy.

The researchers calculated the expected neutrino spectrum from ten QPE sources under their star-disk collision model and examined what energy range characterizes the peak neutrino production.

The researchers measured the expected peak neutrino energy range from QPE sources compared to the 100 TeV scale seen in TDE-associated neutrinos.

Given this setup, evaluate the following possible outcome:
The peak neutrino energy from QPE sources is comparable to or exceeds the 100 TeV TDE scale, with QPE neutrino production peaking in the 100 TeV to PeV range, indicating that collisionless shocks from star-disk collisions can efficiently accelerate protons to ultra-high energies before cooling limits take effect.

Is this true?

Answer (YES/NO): NO